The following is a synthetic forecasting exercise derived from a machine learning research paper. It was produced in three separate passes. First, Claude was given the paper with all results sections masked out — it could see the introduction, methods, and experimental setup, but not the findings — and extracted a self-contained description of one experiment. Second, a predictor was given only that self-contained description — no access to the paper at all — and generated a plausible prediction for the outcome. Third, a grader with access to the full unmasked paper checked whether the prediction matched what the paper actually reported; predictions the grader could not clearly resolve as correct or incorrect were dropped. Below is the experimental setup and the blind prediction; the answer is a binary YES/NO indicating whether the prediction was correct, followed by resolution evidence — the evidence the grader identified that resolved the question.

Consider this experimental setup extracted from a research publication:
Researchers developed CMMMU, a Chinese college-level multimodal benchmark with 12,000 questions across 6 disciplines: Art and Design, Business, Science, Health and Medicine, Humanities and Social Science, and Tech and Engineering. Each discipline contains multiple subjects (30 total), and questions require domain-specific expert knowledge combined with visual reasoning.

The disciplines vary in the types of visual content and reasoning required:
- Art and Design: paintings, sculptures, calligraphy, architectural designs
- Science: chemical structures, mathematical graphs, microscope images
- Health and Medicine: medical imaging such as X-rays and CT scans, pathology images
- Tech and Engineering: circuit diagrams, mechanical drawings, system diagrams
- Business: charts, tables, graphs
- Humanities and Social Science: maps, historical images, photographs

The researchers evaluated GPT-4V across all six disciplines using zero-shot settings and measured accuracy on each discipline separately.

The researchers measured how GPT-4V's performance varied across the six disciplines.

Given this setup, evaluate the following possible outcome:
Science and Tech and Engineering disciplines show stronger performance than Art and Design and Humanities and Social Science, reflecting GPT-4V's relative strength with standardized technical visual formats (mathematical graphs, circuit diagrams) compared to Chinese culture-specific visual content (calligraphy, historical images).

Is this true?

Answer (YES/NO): NO